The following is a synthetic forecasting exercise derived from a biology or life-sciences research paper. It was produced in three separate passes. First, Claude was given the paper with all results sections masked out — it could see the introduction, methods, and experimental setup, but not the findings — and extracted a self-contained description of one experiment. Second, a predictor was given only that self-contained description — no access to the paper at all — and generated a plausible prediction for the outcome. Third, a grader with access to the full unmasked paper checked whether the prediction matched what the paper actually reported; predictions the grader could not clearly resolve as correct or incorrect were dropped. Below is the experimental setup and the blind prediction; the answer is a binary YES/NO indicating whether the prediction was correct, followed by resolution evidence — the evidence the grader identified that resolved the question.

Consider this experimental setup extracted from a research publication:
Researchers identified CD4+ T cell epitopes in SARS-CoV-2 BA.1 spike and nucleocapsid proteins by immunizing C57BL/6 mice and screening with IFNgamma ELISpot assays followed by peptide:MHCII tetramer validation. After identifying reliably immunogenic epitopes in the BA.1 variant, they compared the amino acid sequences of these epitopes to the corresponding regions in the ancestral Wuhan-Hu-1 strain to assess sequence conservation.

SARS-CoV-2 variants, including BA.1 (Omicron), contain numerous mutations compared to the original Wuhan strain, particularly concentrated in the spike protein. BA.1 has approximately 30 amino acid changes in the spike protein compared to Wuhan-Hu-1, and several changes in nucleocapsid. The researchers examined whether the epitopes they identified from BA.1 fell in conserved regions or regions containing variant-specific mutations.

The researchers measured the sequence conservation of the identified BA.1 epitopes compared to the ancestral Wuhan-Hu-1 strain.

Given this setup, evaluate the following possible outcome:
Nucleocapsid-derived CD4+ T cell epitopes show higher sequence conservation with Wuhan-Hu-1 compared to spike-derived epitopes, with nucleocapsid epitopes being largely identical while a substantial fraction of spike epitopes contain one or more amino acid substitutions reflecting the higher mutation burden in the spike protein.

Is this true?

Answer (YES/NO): NO